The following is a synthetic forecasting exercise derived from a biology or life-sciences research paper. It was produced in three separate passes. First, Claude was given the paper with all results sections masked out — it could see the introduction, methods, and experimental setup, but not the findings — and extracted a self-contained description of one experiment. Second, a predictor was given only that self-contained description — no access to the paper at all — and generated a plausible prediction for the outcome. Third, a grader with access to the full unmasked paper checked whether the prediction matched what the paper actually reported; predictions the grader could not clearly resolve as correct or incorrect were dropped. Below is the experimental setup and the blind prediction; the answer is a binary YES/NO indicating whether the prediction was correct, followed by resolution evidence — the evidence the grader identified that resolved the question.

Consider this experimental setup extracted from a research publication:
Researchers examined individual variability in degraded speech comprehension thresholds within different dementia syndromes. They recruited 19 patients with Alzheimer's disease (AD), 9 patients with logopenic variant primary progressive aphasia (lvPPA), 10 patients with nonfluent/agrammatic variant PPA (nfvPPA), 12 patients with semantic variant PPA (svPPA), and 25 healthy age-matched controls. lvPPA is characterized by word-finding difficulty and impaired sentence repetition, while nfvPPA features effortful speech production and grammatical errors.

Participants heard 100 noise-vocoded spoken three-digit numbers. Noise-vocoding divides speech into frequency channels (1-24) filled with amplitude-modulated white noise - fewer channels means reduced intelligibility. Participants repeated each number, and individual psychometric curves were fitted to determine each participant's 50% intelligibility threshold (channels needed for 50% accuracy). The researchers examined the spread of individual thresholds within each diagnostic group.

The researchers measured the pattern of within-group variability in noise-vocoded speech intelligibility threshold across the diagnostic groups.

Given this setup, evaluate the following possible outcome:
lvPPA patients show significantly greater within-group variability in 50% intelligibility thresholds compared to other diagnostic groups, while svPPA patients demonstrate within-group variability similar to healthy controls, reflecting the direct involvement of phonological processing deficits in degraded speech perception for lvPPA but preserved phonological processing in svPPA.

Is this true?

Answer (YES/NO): NO